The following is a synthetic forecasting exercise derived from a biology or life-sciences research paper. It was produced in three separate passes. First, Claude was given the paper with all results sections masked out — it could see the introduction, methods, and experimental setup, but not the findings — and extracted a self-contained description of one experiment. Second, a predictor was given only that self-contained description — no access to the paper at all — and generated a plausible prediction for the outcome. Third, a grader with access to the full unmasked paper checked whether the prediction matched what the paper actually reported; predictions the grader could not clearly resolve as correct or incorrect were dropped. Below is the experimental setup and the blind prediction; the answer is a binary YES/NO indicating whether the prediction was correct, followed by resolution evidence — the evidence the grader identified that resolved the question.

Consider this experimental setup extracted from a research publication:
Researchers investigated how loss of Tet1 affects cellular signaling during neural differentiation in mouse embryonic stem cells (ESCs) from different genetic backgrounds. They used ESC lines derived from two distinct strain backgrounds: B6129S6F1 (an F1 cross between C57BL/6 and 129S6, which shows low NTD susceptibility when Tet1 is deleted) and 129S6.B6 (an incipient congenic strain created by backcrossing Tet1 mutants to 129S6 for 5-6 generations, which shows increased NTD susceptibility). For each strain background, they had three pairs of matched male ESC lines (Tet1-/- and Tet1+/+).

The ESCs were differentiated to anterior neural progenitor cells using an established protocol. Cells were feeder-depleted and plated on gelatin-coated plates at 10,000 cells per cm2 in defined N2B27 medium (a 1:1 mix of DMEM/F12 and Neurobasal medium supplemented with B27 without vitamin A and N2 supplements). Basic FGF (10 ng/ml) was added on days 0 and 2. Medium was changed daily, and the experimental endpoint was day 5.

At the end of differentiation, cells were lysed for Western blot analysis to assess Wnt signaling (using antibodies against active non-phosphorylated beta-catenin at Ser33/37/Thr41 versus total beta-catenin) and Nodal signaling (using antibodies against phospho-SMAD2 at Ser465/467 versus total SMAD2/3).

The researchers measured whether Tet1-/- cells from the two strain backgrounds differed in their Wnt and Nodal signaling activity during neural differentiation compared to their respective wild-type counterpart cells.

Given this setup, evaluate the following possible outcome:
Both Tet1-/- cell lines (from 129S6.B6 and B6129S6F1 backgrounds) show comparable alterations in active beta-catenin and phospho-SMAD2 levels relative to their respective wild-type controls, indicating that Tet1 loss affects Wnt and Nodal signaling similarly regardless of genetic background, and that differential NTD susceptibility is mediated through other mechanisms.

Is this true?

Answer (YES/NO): NO